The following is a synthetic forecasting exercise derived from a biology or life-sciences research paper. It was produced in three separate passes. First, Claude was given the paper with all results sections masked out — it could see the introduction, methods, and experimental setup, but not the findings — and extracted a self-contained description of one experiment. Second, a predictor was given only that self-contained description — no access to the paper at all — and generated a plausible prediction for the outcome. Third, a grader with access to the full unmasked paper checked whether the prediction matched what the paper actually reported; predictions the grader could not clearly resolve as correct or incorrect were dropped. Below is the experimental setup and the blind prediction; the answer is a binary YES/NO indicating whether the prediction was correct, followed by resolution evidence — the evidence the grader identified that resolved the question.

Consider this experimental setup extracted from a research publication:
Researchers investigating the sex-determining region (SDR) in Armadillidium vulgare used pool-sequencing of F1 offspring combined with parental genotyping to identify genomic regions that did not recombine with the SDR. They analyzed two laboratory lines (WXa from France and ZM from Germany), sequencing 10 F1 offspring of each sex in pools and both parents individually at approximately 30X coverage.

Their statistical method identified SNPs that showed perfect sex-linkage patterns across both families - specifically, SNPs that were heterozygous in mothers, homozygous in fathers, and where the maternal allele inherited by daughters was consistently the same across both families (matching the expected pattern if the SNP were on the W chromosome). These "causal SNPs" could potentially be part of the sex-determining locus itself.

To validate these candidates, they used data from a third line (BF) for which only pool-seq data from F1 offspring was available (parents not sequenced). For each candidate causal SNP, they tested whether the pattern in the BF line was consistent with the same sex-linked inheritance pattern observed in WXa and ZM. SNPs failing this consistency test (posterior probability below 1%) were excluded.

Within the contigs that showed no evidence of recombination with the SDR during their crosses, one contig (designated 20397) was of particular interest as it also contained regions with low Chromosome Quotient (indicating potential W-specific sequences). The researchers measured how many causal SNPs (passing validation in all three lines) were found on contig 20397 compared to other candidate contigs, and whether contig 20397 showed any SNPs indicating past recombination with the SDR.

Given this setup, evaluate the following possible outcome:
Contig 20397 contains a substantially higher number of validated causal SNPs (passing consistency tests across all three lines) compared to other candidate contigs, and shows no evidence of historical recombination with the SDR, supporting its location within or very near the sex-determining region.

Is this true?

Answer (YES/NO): YES